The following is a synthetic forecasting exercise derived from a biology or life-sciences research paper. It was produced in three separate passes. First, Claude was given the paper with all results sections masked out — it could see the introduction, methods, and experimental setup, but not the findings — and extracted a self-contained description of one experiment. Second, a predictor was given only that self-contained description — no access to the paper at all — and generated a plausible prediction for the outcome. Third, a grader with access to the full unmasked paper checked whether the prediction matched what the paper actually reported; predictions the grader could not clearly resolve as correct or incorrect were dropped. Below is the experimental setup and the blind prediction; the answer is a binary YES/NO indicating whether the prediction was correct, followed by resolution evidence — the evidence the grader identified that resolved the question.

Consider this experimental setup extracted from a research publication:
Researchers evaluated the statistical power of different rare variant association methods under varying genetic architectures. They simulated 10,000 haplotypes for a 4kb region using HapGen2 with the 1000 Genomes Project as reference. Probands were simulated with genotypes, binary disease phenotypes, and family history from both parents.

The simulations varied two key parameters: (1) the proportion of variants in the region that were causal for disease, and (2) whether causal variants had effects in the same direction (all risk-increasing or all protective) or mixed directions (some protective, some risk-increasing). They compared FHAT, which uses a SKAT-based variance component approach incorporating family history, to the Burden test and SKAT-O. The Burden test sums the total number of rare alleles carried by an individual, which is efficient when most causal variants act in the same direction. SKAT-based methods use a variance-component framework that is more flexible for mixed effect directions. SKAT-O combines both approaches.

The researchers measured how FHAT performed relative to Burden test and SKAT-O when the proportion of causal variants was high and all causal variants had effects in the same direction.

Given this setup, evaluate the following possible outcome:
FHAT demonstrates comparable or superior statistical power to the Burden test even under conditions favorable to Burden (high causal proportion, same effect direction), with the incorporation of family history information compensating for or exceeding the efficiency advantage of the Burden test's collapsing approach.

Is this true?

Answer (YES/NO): NO